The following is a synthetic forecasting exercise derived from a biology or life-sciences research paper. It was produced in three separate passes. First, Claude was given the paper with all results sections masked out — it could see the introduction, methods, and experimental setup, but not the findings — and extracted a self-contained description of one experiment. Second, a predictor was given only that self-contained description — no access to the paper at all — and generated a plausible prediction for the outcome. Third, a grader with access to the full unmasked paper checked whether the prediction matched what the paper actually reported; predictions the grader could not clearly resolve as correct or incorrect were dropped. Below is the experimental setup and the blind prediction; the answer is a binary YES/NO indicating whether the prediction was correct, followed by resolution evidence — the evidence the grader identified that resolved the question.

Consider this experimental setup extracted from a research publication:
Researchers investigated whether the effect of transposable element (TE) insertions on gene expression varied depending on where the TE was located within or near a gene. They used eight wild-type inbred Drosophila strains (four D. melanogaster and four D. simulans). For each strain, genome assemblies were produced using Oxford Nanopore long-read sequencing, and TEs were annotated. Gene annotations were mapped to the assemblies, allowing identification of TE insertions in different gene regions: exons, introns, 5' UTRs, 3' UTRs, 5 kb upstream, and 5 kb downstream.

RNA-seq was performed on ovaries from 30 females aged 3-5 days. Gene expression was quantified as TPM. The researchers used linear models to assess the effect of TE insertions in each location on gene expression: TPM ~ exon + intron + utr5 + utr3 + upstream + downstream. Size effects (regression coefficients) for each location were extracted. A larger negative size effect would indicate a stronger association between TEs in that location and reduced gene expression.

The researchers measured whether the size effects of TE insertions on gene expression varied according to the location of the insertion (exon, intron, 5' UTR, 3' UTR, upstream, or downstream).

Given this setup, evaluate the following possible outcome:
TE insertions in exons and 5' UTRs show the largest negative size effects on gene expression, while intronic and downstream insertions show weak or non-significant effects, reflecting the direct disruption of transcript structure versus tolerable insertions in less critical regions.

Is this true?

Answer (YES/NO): NO